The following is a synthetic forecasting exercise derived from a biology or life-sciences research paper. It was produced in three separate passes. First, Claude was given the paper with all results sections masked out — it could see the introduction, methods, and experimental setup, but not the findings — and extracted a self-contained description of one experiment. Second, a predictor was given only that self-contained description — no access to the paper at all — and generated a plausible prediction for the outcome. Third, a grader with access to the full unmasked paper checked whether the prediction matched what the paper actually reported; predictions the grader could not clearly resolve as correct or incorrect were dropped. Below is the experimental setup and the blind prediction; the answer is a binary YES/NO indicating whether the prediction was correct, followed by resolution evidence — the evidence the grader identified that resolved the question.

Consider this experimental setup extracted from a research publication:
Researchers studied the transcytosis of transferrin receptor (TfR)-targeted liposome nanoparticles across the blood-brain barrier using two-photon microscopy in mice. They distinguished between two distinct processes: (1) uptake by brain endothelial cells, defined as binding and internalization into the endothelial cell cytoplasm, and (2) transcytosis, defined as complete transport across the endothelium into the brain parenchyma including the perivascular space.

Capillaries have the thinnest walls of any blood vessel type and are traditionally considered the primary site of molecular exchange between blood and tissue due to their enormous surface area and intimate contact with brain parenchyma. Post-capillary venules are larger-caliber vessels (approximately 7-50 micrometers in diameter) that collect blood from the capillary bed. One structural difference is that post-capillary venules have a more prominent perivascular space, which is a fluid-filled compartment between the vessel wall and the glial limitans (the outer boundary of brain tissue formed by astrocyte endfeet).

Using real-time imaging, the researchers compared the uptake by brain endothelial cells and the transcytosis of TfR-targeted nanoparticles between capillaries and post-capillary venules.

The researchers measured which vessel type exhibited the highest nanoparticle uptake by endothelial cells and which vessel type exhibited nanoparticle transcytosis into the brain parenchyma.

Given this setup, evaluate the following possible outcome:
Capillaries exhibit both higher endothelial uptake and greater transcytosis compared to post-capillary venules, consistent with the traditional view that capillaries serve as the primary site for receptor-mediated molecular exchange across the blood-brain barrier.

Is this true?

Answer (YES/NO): NO